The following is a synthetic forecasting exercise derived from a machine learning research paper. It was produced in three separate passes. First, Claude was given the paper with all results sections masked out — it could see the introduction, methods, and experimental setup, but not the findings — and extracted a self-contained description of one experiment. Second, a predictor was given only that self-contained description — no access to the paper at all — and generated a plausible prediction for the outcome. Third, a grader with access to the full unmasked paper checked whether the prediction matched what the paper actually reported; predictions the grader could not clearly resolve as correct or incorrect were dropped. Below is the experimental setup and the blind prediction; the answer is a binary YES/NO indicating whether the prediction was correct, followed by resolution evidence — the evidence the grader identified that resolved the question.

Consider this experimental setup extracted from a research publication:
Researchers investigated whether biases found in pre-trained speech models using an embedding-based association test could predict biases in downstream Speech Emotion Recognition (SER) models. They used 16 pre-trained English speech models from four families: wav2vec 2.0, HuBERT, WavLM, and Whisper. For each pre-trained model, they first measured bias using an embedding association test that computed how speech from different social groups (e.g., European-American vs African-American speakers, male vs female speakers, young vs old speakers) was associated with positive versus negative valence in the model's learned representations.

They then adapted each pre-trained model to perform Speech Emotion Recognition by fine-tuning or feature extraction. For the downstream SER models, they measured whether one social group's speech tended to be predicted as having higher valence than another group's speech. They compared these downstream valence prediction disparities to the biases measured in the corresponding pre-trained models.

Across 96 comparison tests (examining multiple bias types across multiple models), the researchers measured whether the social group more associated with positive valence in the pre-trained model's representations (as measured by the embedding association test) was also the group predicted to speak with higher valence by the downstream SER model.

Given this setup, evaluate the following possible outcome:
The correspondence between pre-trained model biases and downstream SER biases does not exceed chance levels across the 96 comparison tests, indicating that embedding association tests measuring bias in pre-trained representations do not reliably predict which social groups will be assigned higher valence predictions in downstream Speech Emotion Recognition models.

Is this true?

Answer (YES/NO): NO